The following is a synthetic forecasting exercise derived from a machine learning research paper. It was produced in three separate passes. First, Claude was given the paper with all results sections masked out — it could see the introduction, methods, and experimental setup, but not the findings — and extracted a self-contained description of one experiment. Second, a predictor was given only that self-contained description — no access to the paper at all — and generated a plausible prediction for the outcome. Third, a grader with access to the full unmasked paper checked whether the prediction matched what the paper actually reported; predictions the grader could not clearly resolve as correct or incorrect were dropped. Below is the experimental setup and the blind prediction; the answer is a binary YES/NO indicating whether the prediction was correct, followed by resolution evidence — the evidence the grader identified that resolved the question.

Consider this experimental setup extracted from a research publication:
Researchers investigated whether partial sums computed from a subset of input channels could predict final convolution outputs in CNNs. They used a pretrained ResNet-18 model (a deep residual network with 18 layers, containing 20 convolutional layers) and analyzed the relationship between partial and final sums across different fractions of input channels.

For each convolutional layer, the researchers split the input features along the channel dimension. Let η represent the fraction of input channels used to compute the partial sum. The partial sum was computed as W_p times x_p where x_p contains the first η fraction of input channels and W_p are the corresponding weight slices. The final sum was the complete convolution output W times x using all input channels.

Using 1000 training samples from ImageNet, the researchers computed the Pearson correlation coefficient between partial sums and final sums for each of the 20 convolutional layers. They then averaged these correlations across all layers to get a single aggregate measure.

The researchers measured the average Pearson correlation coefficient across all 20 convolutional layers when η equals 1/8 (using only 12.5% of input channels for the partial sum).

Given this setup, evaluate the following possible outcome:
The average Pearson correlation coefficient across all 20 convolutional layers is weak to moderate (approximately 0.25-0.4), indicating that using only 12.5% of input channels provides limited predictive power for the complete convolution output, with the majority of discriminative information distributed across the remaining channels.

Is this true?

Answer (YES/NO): NO